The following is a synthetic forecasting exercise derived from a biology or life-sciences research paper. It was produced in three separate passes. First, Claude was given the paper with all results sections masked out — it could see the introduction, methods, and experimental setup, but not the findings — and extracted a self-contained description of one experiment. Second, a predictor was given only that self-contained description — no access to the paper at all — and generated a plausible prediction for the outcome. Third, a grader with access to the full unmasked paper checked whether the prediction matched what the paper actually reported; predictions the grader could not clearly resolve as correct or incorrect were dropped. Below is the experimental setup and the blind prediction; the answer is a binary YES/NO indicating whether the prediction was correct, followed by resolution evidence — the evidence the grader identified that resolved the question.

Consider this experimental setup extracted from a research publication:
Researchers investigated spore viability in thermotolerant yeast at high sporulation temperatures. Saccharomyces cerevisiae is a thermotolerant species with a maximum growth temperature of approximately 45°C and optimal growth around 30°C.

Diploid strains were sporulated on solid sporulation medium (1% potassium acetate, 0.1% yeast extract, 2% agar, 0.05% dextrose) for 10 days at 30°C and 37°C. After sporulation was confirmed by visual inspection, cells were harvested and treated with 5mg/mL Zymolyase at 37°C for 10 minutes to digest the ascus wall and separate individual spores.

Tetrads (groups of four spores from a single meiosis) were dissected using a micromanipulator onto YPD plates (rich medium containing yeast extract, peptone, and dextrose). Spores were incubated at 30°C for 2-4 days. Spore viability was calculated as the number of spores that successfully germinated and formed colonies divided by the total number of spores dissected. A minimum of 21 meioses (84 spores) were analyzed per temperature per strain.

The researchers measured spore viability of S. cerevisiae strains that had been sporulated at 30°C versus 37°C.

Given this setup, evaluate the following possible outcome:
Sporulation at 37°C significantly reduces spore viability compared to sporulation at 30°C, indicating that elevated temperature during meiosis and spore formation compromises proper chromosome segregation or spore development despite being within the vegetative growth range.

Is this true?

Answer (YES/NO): NO